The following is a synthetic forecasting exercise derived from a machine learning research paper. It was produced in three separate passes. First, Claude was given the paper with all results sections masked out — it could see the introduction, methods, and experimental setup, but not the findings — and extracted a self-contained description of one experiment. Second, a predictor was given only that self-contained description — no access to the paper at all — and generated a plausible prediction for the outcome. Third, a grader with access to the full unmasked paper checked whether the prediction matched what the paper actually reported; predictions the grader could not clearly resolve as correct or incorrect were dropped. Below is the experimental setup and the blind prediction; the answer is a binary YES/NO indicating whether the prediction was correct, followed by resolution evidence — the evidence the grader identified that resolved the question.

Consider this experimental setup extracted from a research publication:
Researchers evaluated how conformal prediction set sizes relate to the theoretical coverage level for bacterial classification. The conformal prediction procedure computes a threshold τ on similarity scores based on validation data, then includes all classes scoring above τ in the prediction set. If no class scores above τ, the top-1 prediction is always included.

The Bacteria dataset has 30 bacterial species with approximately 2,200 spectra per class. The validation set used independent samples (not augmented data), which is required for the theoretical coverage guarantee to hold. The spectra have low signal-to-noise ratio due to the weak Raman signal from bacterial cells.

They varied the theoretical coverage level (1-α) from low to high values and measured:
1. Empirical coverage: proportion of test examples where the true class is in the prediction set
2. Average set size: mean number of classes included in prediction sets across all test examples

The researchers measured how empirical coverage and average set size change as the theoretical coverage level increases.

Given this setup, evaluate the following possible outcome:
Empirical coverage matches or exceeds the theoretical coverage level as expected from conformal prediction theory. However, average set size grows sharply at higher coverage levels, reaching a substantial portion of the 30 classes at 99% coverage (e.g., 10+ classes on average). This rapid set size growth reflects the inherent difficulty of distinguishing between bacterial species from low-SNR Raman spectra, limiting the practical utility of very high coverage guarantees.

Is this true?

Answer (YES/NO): NO